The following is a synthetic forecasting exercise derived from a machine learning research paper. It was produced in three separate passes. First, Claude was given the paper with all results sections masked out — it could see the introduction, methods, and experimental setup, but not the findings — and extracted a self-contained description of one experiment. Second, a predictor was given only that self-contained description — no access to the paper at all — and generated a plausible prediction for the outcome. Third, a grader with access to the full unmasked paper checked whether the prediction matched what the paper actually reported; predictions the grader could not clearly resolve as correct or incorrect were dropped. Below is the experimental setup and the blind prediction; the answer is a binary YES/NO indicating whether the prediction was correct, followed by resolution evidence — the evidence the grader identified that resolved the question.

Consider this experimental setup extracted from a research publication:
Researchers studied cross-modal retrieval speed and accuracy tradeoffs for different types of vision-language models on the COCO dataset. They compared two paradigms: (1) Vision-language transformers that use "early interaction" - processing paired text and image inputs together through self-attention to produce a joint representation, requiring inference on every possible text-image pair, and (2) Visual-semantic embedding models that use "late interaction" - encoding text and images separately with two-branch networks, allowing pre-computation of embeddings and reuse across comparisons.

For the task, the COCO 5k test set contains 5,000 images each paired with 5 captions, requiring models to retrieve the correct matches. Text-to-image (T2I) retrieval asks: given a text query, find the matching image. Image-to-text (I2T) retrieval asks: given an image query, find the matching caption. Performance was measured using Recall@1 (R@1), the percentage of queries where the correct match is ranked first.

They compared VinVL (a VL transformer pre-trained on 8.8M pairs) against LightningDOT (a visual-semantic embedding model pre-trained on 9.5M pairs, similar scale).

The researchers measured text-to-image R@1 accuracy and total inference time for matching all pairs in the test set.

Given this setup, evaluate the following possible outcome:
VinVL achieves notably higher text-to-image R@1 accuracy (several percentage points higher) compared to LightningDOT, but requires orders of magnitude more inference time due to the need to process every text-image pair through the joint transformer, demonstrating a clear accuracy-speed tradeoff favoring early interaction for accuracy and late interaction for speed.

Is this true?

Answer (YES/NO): YES